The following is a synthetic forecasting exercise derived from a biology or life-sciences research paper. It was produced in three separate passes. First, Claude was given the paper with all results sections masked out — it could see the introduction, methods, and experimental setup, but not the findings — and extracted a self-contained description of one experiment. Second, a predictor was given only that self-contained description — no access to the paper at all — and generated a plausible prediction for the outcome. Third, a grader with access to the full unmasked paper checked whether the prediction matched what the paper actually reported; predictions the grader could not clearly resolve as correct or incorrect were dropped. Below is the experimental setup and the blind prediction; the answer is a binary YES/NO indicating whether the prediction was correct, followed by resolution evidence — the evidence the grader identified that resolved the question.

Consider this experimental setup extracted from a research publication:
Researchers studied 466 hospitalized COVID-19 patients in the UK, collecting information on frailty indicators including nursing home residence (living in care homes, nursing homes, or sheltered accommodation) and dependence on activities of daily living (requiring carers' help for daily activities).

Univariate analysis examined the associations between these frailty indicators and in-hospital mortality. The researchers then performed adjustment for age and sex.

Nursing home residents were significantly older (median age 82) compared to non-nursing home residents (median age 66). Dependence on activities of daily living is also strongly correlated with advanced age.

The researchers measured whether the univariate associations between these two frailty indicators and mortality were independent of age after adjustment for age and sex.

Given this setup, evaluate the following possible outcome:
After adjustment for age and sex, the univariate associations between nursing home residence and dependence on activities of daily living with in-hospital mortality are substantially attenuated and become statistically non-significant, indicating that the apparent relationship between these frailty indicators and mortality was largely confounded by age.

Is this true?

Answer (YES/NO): NO